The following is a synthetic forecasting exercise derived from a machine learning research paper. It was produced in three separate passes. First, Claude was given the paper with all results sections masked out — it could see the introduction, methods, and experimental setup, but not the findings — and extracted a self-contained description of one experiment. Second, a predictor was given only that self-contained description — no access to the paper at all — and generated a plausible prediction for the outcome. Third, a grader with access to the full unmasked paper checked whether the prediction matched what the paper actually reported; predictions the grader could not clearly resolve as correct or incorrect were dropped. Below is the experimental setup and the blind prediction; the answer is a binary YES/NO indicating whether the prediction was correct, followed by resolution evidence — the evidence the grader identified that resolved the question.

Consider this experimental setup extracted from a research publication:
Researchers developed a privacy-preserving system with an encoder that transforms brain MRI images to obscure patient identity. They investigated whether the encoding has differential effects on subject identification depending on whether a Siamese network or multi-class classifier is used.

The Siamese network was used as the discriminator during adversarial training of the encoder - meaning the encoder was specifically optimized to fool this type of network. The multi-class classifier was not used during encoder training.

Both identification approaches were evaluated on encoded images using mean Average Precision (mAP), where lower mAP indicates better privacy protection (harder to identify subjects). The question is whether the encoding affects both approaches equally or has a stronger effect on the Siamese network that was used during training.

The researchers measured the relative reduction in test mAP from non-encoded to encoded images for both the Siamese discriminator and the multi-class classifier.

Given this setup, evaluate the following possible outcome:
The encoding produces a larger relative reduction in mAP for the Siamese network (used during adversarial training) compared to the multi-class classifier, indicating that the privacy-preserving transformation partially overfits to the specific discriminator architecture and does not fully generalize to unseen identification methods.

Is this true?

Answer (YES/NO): YES